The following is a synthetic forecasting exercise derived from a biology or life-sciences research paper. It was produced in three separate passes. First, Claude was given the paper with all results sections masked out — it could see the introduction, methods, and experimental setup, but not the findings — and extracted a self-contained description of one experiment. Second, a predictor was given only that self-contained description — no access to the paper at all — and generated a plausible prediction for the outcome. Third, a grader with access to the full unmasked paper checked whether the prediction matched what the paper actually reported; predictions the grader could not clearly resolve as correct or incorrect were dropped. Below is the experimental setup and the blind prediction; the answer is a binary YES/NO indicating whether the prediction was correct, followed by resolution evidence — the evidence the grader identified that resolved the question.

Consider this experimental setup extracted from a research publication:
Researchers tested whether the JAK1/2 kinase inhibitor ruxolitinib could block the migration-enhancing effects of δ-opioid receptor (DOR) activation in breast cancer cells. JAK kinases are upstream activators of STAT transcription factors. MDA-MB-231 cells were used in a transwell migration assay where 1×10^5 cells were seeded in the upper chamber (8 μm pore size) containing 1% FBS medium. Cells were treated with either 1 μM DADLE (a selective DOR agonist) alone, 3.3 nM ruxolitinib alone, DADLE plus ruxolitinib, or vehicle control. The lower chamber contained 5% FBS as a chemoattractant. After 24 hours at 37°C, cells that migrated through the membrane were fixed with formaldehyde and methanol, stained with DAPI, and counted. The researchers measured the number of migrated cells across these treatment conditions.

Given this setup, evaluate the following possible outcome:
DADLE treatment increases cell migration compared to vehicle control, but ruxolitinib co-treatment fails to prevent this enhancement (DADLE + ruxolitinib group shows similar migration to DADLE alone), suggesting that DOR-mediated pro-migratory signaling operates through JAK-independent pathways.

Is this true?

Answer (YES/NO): NO